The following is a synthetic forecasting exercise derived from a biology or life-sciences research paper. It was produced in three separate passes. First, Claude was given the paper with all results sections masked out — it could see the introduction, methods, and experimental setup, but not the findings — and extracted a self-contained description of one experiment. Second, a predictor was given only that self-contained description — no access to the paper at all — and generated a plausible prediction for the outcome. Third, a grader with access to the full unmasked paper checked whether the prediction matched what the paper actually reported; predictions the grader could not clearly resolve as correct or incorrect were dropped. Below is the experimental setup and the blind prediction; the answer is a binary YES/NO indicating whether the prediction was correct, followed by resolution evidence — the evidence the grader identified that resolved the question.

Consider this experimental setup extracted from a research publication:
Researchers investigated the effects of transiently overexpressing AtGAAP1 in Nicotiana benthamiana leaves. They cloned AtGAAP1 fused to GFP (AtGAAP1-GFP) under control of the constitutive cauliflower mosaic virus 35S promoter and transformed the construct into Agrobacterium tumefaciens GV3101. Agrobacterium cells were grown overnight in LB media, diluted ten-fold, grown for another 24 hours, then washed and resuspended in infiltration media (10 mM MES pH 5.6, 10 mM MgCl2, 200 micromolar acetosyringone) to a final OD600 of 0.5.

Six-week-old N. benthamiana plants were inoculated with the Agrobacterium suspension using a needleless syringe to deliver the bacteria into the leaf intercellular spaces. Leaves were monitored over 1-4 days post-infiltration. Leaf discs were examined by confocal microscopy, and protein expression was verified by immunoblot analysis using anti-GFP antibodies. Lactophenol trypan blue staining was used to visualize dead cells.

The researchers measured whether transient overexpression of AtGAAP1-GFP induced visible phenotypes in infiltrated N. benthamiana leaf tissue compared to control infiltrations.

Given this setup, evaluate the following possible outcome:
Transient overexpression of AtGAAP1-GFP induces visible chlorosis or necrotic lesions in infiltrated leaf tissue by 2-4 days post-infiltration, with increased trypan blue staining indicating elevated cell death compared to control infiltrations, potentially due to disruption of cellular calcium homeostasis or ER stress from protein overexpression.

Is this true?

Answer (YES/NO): YES